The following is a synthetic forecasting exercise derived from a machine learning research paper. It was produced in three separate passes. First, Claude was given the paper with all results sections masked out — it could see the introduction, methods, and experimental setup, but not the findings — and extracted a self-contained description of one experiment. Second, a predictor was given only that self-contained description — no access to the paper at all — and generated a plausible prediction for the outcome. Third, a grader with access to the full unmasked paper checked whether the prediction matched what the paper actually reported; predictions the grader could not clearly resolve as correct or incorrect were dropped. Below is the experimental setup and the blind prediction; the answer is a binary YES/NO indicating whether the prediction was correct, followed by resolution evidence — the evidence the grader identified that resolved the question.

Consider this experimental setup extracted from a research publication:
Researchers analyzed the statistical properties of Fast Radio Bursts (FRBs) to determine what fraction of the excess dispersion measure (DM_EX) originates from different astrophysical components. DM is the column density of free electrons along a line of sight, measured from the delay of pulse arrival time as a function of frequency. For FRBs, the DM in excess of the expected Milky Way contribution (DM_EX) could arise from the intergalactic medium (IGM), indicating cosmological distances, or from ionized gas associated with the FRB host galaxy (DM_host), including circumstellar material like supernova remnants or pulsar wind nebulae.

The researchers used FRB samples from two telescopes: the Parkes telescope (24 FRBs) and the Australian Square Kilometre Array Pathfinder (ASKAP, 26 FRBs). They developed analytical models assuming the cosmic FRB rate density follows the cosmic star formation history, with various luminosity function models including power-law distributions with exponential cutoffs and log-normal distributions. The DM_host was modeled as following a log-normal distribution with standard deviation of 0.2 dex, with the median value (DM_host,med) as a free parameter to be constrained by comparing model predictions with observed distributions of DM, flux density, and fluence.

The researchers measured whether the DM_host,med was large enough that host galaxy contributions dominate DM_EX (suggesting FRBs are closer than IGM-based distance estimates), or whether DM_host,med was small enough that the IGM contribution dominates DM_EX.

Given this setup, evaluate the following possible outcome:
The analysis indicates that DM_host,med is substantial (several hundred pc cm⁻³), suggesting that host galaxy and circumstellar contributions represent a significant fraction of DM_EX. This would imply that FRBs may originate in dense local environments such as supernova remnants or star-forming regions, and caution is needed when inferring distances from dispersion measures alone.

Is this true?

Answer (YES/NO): NO